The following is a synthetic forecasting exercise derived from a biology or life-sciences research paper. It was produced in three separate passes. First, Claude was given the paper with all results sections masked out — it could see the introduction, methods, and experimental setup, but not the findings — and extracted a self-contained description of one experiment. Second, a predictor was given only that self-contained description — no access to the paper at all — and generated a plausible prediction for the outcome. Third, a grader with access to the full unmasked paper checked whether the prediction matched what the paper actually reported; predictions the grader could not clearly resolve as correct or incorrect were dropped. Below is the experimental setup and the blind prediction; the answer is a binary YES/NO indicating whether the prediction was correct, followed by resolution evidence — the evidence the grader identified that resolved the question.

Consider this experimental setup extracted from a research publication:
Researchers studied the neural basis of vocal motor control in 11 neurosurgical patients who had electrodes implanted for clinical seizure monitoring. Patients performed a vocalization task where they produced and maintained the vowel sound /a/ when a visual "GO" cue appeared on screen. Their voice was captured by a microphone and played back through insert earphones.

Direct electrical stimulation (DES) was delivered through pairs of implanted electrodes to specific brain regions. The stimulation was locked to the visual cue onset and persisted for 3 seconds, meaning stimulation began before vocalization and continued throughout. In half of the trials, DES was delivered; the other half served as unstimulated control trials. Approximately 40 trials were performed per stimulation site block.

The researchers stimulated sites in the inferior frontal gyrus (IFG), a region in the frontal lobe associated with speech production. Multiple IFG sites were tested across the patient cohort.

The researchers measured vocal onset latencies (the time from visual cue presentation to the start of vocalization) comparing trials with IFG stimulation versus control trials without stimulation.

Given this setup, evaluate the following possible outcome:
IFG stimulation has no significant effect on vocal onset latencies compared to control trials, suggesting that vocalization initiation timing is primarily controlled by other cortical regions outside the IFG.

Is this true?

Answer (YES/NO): NO